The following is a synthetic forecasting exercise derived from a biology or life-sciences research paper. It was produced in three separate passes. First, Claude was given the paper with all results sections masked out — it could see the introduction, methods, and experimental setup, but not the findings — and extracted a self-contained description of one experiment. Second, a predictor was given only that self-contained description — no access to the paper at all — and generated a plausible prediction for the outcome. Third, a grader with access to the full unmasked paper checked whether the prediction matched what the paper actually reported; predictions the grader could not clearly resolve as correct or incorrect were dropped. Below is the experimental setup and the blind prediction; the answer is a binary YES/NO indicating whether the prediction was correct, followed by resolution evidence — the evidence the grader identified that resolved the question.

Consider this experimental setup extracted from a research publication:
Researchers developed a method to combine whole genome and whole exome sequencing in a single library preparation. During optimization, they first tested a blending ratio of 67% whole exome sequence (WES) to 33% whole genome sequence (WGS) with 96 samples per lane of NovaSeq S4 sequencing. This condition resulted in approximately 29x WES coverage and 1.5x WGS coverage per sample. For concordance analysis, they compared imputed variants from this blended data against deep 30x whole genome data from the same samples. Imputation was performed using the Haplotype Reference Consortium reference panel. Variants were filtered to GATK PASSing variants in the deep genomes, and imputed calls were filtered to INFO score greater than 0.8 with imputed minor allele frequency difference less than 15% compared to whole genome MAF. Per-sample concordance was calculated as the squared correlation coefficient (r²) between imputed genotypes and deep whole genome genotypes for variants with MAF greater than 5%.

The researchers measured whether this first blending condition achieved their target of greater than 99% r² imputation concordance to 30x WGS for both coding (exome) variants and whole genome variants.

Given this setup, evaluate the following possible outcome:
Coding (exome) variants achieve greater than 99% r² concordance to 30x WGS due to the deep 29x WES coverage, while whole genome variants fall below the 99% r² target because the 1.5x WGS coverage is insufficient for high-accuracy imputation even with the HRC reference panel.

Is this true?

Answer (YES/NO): YES